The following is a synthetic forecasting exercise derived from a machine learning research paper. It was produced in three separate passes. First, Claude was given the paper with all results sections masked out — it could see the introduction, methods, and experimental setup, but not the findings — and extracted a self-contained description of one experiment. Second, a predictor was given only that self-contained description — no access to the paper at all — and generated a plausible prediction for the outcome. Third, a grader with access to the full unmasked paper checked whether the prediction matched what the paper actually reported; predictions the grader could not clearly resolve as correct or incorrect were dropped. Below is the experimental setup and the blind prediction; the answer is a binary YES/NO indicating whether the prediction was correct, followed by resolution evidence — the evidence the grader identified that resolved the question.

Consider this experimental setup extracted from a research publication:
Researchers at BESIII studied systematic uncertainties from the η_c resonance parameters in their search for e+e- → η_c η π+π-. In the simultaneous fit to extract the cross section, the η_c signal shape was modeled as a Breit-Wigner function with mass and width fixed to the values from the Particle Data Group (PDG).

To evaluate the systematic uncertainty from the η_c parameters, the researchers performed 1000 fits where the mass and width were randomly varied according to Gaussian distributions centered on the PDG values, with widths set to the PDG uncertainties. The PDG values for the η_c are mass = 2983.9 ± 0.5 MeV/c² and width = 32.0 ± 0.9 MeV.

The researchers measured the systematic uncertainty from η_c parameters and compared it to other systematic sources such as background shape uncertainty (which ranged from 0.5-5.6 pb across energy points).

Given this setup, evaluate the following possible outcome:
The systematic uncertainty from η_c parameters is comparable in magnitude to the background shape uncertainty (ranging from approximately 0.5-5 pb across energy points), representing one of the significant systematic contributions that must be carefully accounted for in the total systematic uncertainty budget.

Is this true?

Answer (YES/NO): NO